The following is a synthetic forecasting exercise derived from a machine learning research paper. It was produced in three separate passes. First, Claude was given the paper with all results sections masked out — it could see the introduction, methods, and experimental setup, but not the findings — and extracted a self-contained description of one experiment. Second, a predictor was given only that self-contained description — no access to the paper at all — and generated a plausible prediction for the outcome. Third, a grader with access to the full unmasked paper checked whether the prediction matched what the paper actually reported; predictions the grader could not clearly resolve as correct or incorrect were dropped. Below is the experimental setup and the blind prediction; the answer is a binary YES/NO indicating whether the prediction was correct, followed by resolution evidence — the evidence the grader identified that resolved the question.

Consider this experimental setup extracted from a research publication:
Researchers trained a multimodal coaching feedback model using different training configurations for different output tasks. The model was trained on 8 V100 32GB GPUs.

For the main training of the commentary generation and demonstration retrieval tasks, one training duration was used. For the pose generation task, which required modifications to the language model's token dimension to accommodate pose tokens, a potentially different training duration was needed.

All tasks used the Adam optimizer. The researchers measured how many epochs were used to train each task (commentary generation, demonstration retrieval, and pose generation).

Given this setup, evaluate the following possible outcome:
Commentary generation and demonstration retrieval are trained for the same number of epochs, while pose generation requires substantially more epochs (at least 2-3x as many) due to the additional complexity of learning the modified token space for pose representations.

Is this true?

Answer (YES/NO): NO